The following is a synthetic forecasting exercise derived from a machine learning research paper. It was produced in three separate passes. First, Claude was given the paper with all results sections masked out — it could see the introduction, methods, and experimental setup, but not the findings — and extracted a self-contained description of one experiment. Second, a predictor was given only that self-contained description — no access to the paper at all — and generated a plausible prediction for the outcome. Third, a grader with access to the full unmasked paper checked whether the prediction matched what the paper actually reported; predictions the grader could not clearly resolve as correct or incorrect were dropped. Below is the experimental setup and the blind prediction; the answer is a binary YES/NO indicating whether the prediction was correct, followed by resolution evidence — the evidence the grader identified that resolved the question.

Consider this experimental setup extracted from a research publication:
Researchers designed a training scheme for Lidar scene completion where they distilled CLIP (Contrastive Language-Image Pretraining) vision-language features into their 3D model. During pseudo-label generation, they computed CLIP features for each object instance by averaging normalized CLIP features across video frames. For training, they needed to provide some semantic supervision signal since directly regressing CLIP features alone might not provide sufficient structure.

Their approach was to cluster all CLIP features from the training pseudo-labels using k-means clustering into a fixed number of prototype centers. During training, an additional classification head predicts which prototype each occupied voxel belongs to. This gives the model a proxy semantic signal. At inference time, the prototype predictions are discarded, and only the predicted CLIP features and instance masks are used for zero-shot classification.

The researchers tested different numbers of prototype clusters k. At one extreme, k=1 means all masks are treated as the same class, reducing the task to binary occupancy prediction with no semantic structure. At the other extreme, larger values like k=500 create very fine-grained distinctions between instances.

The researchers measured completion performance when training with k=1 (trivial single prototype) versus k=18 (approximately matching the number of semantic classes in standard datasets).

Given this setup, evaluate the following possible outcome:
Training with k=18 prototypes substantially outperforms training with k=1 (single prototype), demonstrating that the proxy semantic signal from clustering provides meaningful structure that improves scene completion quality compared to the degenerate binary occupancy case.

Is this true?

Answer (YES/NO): YES